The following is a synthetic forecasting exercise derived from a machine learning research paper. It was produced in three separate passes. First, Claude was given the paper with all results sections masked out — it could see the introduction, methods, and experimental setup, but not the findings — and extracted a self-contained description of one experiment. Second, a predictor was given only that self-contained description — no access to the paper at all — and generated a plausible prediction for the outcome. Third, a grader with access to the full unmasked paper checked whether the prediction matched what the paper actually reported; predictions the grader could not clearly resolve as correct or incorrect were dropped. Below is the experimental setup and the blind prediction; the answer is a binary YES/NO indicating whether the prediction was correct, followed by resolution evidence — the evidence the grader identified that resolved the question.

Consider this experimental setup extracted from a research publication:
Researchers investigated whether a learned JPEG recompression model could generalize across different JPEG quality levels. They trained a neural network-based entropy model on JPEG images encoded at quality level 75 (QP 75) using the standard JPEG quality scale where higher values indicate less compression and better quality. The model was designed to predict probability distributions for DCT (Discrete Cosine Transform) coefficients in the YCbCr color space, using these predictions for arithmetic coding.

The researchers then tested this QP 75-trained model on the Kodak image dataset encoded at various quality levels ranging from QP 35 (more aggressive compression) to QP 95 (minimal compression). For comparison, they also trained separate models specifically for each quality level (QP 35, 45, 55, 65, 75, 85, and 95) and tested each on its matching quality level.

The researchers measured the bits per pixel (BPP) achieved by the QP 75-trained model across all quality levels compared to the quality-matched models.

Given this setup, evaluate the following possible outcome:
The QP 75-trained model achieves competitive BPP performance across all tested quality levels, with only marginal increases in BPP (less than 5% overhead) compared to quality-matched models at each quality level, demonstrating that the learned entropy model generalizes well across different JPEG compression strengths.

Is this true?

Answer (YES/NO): NO